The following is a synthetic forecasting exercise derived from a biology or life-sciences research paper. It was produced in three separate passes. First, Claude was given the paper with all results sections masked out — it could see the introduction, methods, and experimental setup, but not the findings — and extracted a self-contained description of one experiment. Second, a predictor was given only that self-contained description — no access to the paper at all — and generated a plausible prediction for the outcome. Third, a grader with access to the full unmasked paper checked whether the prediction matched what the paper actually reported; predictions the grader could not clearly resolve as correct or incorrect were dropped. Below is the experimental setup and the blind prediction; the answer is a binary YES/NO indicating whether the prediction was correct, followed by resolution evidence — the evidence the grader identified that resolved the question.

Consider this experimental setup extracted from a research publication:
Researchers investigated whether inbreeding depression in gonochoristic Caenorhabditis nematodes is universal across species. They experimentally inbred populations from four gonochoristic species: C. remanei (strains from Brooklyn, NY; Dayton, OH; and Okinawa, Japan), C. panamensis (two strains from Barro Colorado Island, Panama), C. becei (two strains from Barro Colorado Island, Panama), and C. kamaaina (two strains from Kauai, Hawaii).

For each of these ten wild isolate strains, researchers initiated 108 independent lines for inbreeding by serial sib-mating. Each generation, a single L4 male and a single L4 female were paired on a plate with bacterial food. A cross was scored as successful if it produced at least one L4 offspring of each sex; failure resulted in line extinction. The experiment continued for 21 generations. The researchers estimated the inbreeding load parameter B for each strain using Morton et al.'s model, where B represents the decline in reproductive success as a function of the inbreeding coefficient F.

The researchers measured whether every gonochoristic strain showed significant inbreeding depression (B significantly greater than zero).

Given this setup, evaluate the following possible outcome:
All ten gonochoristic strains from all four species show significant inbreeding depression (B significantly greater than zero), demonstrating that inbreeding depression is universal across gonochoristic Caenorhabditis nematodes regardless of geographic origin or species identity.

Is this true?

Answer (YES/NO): YES